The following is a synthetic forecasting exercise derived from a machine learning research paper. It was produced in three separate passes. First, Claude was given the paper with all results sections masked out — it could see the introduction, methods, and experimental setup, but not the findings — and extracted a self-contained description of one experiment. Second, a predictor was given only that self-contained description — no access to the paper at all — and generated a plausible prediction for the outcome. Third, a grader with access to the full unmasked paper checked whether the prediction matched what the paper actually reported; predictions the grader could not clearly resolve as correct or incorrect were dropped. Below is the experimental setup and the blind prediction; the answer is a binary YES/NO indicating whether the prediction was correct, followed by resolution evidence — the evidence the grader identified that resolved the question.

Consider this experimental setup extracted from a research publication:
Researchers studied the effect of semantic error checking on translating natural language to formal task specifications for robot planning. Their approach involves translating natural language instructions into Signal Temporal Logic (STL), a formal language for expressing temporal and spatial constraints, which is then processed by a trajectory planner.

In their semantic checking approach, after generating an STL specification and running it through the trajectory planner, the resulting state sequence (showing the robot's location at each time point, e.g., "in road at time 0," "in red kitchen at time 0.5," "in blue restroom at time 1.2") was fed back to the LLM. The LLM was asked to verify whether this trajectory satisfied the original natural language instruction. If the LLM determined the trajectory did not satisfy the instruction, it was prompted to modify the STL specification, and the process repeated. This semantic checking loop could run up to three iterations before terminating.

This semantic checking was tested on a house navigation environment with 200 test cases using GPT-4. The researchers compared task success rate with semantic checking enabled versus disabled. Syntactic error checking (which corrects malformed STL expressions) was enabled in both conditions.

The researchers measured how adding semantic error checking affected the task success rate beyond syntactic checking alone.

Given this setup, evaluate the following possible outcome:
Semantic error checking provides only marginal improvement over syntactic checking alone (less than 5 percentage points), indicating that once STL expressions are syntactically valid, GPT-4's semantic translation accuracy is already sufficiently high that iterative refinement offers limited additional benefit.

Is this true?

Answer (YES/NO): NO